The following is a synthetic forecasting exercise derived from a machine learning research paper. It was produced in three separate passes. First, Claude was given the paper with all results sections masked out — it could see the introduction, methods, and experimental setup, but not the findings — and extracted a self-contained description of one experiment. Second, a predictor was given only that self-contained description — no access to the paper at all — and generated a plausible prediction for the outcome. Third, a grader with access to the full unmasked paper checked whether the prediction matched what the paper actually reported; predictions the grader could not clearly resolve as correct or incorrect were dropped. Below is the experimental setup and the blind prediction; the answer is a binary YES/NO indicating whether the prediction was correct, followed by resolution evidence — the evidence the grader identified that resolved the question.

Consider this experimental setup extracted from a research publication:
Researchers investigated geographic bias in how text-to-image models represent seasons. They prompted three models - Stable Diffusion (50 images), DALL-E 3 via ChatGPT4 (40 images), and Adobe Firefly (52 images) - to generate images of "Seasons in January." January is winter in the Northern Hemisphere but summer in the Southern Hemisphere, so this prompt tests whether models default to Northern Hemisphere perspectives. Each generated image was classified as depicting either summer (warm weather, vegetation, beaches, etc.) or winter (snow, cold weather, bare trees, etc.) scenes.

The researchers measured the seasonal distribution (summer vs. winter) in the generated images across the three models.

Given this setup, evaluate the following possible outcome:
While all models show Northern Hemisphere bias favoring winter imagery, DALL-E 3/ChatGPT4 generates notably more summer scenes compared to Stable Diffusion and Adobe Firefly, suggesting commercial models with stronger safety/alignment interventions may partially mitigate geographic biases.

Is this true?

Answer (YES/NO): NO